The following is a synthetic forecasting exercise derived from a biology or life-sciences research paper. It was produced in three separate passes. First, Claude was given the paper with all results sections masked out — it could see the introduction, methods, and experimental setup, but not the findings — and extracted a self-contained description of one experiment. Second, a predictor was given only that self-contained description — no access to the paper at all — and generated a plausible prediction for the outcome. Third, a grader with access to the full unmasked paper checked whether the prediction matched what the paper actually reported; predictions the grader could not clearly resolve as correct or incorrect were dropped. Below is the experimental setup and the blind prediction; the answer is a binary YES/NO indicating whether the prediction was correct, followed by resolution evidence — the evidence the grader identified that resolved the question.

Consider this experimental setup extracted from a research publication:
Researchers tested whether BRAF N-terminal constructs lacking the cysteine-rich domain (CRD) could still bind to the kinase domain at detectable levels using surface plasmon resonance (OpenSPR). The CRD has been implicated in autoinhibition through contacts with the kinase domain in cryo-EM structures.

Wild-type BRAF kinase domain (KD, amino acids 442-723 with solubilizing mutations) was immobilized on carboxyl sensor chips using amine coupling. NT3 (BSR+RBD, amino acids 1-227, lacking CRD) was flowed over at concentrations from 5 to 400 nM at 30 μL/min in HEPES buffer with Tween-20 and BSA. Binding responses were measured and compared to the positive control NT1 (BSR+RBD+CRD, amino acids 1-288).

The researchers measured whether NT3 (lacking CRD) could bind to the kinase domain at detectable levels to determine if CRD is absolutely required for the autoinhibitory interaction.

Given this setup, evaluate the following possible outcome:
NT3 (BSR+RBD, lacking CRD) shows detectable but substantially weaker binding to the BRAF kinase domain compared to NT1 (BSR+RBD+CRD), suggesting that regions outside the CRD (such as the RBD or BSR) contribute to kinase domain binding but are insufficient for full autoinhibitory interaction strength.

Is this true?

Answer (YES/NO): NO